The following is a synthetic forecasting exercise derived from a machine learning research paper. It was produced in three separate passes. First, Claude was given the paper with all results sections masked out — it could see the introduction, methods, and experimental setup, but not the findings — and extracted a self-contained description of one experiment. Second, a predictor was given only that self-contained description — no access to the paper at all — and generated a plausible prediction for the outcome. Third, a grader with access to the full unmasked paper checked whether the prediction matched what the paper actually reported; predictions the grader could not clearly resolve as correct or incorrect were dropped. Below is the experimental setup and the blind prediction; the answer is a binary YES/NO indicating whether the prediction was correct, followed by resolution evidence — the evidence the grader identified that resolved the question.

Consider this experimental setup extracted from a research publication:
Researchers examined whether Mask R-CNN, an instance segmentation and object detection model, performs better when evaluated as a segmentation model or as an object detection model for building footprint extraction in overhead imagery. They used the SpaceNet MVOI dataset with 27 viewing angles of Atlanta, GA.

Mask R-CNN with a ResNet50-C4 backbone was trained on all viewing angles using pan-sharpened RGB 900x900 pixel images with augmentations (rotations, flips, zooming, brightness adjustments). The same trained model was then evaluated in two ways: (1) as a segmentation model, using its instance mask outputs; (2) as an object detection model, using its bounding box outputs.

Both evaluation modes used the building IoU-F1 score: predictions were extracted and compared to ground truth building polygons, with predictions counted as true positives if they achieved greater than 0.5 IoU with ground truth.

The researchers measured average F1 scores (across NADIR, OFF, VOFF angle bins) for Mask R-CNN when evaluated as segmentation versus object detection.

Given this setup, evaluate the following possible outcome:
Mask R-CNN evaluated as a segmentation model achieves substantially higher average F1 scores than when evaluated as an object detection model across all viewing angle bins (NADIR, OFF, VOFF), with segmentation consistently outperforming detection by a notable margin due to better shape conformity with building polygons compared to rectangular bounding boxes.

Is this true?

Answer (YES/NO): NO